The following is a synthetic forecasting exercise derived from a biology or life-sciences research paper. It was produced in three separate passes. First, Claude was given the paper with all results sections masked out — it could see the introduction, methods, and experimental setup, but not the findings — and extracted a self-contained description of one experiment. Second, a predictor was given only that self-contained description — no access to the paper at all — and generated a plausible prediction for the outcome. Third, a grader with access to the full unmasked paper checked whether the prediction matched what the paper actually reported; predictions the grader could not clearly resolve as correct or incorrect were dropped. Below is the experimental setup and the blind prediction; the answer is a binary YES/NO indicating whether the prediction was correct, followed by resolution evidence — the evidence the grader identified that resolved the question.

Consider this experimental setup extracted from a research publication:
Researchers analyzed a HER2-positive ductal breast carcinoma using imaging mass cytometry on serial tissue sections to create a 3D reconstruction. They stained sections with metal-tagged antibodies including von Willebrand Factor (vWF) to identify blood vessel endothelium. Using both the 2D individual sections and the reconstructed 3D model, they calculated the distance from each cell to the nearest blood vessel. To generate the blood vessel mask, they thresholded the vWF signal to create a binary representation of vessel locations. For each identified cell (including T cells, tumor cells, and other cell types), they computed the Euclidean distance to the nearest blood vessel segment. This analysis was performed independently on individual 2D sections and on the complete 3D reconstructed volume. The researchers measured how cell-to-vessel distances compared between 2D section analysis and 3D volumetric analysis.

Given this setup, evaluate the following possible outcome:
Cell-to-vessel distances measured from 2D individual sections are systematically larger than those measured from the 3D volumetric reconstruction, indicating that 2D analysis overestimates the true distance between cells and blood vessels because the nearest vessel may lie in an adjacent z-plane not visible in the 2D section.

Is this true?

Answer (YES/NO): YES